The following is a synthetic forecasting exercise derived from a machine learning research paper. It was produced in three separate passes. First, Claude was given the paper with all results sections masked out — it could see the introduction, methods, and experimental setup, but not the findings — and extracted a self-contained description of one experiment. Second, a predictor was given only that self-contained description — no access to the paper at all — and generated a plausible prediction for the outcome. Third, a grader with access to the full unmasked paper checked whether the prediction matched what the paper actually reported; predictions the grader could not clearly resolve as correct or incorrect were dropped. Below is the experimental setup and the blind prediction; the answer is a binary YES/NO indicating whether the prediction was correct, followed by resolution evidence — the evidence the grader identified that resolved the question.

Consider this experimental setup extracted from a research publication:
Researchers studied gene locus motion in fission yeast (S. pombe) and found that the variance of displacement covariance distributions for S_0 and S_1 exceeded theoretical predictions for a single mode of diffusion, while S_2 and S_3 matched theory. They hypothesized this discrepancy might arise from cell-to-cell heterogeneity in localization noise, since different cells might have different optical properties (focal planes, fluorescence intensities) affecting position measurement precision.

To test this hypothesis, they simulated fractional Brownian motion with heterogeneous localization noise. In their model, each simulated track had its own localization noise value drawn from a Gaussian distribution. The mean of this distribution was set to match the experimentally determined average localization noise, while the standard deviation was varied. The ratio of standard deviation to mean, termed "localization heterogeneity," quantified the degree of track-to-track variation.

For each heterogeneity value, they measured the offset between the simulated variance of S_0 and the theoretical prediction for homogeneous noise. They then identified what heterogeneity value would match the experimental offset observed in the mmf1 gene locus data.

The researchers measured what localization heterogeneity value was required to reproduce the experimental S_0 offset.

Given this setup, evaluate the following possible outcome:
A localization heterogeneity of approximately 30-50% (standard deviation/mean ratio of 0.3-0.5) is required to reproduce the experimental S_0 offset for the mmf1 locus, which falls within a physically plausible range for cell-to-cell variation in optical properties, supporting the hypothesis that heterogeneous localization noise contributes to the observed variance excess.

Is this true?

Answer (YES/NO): NO